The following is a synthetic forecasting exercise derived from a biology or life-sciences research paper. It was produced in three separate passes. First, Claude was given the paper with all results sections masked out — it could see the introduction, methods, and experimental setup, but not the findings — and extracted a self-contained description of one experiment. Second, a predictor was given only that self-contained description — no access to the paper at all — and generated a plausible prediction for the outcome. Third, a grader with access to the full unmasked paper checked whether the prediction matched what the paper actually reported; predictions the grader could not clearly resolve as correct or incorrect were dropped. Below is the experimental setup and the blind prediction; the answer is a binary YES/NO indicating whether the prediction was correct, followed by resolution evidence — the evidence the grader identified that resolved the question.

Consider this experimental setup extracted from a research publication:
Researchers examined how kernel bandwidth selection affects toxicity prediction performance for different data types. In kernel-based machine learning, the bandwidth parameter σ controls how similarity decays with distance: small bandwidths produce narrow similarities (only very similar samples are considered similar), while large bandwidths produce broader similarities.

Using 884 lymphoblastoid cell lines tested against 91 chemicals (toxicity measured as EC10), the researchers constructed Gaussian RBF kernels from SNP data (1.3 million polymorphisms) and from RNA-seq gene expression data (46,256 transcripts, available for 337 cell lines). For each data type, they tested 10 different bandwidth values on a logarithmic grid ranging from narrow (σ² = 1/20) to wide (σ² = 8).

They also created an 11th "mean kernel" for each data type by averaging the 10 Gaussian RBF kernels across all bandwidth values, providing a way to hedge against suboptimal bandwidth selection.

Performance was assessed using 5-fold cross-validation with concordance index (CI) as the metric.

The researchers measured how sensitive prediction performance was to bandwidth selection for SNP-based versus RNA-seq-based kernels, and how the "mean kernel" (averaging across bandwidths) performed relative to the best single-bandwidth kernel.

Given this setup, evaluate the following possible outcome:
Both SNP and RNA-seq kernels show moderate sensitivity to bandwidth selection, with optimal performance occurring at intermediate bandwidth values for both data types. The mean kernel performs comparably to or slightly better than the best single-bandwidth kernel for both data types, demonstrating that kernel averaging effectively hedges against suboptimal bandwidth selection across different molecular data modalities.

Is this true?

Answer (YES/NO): NO